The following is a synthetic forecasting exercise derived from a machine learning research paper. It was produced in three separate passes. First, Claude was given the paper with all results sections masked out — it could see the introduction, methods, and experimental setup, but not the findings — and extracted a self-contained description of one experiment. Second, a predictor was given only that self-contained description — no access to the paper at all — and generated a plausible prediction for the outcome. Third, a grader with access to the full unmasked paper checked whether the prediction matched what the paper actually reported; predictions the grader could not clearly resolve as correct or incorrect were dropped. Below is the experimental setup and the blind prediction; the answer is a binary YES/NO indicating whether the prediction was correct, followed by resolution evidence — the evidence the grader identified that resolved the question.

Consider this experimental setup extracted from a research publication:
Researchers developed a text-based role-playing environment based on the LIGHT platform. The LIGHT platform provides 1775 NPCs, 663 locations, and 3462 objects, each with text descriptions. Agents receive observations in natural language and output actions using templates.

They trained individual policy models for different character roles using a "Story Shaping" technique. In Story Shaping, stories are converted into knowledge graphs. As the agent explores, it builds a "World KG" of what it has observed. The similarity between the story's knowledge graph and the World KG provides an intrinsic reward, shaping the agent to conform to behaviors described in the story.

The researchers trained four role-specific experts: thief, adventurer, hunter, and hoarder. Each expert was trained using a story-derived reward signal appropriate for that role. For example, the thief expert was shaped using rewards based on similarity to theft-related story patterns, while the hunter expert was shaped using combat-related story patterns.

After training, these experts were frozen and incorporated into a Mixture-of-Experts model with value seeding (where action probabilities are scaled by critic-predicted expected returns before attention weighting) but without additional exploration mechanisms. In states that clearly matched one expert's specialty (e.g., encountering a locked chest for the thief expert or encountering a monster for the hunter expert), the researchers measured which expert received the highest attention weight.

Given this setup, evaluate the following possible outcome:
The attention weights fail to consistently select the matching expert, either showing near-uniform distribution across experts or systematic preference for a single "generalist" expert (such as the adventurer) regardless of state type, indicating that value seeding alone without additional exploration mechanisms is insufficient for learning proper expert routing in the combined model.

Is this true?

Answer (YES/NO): YES